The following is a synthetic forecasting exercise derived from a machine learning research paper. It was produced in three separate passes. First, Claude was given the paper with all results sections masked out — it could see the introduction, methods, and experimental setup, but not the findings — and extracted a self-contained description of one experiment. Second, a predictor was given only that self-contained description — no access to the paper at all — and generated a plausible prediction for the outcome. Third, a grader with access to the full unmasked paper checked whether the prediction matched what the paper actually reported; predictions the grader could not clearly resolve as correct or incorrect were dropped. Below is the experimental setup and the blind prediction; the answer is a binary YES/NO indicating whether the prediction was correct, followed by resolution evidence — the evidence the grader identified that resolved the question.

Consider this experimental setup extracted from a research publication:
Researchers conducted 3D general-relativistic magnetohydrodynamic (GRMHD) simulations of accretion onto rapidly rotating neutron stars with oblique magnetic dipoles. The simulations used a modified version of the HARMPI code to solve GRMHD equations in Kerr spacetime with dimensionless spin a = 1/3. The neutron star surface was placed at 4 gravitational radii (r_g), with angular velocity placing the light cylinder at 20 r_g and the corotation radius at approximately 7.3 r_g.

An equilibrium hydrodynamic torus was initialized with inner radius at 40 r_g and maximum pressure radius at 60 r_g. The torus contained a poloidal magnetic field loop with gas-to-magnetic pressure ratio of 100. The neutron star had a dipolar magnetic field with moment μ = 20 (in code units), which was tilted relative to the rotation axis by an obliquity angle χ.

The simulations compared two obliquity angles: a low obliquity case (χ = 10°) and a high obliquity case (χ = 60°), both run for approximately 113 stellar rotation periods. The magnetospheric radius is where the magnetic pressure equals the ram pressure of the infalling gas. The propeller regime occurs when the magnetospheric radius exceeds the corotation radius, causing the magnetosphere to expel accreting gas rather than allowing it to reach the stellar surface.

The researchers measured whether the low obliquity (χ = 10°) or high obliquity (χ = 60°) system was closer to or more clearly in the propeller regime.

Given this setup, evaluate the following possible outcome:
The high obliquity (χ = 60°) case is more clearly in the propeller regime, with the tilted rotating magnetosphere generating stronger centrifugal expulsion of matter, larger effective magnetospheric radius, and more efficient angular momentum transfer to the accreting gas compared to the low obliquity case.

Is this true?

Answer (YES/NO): YES